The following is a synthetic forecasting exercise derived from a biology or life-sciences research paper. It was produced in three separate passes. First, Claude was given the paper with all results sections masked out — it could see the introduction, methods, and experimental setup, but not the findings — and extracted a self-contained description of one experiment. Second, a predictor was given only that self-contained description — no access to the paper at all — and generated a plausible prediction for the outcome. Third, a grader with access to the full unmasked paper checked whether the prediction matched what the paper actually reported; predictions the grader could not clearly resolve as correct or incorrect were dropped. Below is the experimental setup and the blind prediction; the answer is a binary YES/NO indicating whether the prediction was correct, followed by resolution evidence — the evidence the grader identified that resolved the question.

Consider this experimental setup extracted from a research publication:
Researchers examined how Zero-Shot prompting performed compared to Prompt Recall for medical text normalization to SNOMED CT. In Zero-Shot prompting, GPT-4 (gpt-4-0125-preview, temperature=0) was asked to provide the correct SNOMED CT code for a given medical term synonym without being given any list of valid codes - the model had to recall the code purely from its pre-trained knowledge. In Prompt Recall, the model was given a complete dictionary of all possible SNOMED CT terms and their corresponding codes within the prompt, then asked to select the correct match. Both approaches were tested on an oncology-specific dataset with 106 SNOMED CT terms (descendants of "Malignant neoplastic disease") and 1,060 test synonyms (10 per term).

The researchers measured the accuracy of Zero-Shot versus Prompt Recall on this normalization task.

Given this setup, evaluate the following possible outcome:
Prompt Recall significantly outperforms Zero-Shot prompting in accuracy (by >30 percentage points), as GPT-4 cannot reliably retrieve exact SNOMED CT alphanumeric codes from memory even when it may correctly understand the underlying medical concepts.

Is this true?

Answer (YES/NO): YES